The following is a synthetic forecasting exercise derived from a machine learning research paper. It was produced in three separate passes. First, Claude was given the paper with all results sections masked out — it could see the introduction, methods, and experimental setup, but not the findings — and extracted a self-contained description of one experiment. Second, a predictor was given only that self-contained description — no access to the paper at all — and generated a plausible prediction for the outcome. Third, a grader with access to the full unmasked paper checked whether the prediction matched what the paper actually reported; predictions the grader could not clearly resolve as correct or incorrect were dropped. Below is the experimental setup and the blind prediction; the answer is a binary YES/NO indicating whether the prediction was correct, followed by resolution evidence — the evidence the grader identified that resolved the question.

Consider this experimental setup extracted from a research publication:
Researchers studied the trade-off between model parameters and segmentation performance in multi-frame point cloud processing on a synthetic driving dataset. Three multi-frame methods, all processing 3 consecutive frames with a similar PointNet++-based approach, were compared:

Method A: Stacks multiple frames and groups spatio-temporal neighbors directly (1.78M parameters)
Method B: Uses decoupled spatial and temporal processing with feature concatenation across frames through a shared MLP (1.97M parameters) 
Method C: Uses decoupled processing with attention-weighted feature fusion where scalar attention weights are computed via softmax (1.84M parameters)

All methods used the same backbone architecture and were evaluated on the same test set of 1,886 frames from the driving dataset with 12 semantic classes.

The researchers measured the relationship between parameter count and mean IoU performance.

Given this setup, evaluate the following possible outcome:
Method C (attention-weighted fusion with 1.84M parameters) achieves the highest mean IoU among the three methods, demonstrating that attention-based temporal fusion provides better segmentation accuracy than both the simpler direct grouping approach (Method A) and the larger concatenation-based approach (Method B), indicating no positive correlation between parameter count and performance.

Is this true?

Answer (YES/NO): YES